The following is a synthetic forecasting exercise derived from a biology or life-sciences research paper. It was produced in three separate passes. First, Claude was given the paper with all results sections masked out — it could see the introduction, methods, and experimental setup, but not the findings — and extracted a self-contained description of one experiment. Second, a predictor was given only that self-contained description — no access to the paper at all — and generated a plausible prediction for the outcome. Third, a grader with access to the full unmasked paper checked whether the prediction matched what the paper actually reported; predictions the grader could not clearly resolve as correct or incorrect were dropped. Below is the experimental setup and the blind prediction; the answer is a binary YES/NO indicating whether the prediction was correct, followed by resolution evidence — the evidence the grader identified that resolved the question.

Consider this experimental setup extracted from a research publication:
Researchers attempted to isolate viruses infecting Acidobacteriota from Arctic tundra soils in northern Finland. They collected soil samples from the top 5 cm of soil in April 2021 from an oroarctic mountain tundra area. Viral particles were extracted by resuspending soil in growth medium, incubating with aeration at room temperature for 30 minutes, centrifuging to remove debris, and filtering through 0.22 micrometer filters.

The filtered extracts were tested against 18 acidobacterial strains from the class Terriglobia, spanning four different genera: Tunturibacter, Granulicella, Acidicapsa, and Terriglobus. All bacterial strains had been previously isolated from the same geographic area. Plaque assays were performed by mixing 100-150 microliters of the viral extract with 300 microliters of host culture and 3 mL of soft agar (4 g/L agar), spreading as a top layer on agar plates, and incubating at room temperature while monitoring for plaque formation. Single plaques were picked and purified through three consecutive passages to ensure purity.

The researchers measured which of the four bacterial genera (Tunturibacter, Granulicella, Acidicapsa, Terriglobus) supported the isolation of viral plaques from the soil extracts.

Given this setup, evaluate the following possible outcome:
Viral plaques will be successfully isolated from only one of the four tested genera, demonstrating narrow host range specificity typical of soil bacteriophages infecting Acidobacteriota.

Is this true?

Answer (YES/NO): YES